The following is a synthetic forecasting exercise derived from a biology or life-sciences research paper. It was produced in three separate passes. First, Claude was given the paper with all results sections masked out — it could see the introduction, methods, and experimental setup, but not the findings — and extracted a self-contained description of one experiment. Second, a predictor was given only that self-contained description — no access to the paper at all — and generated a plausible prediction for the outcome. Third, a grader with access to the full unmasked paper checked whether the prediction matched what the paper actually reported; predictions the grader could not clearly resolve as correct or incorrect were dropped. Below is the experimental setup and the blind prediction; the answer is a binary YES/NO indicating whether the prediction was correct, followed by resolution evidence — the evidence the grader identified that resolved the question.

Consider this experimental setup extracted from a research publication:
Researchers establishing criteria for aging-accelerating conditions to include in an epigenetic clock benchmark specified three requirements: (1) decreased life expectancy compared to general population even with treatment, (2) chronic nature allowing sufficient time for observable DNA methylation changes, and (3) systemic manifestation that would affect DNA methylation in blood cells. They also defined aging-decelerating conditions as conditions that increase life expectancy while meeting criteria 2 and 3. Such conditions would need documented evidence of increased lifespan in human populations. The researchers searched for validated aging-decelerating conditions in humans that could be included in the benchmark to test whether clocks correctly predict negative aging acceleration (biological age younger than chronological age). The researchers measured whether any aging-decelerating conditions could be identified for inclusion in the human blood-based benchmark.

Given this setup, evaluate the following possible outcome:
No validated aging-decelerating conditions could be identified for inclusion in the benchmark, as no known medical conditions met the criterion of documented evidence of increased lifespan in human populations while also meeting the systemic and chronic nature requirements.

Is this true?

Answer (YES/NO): YES